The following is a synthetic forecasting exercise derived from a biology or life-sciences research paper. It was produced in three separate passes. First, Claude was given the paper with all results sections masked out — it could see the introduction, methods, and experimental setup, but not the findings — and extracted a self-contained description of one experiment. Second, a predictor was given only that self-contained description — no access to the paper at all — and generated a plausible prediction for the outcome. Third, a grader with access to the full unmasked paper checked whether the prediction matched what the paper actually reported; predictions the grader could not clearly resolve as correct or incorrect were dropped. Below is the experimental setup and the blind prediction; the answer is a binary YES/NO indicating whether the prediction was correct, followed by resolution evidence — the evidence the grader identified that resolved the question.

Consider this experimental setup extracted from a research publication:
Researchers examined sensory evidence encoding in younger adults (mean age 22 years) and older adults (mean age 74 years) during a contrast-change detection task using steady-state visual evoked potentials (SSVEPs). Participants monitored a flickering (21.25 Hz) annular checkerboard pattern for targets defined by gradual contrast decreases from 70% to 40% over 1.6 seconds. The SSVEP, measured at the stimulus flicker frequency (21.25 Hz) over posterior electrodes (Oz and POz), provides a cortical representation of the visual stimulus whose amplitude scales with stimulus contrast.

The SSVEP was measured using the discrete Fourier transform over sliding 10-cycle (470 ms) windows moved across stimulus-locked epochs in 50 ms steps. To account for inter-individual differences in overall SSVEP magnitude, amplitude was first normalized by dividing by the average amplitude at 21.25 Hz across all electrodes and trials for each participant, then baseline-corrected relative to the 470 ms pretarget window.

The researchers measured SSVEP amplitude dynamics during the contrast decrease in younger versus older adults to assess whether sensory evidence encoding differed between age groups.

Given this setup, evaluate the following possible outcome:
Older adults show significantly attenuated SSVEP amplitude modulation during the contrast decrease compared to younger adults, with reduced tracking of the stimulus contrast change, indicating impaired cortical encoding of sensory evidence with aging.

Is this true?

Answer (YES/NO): NO